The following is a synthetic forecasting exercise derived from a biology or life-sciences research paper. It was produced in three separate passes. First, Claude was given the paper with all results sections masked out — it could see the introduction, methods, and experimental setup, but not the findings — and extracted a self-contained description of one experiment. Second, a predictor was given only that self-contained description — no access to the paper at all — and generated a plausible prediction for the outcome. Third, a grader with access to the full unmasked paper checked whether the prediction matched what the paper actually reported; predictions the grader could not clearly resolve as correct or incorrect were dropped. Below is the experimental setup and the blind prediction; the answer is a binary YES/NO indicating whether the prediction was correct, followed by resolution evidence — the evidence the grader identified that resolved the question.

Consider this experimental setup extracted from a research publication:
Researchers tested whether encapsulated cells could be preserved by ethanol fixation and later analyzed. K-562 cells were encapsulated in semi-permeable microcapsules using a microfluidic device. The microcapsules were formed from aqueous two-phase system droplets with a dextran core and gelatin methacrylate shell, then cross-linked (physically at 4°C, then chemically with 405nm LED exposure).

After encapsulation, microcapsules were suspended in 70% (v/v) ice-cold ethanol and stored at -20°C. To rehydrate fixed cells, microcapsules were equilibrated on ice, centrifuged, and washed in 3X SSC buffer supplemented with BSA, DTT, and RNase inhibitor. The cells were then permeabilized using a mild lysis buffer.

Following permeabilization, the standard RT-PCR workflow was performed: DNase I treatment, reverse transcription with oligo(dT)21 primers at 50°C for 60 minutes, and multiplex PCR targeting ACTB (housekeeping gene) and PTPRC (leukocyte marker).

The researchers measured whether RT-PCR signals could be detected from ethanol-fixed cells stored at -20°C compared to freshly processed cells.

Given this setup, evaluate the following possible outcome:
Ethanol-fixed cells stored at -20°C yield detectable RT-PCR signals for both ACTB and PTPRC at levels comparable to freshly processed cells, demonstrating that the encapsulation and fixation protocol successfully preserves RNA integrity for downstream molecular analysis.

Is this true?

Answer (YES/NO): NO